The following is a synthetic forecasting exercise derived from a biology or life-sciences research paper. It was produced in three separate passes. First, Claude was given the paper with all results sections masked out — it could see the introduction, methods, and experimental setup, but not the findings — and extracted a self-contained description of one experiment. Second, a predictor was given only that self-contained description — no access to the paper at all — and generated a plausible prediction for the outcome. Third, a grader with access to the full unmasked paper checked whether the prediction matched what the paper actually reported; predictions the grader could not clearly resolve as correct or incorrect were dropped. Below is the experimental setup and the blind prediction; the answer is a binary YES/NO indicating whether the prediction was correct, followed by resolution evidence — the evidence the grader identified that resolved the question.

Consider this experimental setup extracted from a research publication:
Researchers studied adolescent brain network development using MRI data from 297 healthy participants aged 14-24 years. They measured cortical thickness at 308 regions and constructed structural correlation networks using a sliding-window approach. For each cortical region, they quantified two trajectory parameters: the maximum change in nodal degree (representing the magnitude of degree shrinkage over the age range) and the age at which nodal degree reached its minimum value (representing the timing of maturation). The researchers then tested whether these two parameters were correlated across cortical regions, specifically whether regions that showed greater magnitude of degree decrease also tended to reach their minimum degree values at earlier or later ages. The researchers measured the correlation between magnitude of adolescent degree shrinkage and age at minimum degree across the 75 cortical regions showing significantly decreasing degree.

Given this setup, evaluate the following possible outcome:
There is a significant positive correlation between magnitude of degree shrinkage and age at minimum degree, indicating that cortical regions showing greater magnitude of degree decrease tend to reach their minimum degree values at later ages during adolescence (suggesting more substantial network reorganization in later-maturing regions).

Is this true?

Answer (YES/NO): NO